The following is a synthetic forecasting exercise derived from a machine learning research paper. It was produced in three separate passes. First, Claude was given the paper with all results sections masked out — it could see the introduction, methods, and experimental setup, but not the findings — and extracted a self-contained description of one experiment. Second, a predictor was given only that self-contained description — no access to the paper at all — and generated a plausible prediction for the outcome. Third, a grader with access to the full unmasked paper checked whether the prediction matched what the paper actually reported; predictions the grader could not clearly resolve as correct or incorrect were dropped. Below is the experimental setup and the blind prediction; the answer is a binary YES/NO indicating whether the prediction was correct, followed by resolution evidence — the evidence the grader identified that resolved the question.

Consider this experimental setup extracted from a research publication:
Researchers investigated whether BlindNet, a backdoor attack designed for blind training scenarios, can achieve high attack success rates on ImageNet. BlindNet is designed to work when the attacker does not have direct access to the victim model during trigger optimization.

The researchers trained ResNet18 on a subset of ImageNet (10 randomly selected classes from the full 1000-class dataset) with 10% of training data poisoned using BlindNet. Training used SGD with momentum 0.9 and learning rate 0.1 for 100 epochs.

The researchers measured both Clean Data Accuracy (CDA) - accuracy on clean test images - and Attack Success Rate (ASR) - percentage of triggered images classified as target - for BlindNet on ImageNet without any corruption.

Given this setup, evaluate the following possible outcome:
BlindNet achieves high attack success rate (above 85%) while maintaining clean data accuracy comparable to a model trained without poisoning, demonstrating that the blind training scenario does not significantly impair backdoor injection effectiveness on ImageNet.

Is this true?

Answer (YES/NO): NO